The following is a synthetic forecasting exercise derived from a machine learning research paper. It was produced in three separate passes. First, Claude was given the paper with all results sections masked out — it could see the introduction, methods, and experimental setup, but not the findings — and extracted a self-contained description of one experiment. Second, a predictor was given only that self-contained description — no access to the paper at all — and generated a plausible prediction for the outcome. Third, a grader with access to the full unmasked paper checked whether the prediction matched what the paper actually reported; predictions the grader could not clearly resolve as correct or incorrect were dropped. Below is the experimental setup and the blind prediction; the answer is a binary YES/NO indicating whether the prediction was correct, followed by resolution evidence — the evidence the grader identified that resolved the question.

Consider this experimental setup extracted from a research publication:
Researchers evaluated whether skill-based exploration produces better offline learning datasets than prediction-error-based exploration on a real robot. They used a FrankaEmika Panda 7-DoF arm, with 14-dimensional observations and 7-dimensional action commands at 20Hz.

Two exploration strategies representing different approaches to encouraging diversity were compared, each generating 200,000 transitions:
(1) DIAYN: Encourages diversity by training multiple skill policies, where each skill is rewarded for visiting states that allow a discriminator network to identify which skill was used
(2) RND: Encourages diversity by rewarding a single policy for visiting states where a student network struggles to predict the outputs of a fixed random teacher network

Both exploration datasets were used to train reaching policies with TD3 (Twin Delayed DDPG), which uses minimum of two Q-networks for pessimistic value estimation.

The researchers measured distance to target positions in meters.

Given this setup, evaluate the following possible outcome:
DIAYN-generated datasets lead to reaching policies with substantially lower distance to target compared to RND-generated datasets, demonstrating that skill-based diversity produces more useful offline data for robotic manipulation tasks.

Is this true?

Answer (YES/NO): NO